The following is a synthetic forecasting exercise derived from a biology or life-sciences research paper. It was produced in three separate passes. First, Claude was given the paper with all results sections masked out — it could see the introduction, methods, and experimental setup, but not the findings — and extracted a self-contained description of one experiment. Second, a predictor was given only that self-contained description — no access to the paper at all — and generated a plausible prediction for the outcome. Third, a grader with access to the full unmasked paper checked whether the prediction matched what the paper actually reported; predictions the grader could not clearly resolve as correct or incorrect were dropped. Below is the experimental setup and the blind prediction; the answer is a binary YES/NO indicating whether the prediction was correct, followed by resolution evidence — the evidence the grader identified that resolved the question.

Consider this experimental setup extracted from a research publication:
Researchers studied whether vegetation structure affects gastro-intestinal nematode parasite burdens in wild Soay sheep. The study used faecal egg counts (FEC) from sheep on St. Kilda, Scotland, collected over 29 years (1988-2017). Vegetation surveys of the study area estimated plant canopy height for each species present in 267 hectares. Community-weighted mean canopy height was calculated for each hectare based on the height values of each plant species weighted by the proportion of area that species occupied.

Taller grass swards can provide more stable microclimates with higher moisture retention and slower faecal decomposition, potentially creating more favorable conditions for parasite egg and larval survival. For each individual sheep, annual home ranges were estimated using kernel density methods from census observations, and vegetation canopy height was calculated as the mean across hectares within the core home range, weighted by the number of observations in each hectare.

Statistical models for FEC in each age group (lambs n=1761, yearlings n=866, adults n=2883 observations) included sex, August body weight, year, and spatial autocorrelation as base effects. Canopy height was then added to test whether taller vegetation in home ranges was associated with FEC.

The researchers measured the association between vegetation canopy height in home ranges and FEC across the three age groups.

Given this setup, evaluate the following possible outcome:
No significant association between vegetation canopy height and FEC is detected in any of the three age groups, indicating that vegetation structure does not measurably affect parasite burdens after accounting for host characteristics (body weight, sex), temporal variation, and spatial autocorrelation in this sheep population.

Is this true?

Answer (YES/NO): YES